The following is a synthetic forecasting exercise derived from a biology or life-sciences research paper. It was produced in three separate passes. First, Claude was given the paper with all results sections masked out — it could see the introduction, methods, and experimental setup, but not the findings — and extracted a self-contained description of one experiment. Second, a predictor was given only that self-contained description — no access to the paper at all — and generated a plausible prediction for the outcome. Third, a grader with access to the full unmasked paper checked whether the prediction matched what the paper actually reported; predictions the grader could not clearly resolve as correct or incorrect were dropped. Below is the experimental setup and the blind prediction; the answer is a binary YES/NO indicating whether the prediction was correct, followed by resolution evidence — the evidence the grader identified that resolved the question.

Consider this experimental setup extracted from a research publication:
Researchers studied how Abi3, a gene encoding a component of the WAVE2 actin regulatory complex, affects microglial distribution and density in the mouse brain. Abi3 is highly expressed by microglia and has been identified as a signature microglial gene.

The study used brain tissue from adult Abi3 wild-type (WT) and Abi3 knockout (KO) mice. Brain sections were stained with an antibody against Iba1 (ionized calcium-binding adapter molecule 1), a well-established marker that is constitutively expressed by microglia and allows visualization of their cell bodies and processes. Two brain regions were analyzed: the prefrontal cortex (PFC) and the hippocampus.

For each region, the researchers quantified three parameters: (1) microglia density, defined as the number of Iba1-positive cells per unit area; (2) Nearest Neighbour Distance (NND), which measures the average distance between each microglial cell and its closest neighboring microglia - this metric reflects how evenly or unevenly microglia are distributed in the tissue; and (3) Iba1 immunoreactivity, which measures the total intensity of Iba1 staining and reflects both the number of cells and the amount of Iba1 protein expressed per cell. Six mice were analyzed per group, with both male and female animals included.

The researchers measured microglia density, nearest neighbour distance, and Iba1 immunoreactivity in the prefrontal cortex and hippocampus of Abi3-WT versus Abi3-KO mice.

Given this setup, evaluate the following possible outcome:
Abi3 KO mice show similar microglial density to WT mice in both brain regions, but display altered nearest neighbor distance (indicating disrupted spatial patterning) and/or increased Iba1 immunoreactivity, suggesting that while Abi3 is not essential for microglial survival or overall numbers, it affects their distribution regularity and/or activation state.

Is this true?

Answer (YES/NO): NO